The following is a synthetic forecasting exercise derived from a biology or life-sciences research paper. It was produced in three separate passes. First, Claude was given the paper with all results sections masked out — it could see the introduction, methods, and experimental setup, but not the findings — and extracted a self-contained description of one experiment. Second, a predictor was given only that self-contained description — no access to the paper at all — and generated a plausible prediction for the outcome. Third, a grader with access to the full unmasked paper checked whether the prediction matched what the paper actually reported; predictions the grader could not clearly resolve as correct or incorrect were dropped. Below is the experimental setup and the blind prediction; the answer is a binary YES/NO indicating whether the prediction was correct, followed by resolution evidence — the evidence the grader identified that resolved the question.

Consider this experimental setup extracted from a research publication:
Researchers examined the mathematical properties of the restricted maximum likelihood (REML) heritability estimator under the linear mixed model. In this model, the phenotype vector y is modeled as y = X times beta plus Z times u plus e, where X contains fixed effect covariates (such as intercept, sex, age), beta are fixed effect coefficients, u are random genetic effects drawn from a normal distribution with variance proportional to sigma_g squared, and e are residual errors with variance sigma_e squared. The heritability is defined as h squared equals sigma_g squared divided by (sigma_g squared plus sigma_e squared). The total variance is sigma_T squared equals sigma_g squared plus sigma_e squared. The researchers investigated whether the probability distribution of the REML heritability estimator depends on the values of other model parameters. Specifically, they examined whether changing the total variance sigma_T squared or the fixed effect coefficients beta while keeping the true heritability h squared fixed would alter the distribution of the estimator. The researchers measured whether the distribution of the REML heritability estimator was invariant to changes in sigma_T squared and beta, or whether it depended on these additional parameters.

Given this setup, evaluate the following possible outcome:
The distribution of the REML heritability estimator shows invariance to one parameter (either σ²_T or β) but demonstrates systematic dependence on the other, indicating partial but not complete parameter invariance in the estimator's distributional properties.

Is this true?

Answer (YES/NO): NO